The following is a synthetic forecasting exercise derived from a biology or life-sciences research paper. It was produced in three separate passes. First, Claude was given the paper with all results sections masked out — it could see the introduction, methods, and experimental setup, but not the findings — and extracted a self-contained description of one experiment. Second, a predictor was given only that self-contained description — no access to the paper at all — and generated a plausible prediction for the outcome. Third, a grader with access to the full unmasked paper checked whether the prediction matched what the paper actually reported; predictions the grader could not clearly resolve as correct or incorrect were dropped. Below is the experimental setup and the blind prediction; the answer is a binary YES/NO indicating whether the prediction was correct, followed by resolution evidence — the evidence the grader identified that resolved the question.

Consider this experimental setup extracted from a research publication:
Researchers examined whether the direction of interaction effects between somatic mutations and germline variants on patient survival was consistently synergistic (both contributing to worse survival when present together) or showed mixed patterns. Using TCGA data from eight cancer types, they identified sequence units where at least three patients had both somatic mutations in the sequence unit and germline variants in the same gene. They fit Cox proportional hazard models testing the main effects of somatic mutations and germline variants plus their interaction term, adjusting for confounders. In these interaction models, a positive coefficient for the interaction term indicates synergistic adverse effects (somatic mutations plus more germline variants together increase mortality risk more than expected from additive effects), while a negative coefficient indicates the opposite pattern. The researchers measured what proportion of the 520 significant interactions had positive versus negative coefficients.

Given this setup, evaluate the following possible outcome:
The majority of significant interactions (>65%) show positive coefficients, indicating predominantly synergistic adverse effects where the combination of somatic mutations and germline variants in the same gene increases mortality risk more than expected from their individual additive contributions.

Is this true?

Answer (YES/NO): NO